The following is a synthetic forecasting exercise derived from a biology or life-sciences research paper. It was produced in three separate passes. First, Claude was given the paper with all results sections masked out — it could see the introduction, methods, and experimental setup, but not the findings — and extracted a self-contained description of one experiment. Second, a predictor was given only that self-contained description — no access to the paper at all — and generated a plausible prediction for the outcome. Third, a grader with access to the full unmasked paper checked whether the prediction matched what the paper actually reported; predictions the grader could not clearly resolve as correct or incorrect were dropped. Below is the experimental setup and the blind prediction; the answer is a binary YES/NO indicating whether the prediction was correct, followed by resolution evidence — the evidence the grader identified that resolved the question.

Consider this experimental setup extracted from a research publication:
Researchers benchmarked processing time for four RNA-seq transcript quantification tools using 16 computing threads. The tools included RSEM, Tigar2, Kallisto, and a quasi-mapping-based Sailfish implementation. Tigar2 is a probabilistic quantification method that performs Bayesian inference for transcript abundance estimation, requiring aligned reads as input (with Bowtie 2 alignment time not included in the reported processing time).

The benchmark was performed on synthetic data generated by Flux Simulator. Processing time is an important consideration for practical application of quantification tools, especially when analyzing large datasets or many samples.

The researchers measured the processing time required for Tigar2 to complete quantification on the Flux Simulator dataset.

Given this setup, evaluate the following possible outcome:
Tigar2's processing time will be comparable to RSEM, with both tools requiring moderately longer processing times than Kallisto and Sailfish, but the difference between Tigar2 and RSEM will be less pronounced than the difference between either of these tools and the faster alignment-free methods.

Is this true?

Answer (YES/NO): NO